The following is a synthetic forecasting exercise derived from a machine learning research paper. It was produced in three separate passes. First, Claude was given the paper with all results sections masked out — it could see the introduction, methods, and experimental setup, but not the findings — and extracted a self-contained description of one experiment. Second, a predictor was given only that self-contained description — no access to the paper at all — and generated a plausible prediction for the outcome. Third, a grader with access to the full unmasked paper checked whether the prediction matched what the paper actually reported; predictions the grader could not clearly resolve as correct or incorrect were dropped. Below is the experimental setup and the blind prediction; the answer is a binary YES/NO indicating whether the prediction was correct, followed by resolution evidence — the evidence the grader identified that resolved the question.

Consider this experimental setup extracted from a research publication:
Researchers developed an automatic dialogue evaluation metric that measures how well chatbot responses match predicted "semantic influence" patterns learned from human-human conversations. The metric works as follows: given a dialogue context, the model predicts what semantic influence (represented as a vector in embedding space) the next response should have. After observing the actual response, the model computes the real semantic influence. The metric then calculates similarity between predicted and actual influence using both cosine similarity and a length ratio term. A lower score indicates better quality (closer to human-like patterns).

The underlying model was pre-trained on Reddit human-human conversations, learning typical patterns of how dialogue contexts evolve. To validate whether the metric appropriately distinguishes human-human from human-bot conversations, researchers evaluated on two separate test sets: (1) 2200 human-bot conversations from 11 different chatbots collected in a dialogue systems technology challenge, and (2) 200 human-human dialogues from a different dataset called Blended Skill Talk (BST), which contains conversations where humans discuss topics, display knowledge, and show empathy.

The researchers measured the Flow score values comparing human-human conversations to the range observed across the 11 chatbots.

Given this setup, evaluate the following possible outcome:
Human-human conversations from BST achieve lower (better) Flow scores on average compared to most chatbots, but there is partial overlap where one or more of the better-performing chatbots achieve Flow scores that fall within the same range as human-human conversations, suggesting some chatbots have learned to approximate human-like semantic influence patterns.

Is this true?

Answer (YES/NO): NO